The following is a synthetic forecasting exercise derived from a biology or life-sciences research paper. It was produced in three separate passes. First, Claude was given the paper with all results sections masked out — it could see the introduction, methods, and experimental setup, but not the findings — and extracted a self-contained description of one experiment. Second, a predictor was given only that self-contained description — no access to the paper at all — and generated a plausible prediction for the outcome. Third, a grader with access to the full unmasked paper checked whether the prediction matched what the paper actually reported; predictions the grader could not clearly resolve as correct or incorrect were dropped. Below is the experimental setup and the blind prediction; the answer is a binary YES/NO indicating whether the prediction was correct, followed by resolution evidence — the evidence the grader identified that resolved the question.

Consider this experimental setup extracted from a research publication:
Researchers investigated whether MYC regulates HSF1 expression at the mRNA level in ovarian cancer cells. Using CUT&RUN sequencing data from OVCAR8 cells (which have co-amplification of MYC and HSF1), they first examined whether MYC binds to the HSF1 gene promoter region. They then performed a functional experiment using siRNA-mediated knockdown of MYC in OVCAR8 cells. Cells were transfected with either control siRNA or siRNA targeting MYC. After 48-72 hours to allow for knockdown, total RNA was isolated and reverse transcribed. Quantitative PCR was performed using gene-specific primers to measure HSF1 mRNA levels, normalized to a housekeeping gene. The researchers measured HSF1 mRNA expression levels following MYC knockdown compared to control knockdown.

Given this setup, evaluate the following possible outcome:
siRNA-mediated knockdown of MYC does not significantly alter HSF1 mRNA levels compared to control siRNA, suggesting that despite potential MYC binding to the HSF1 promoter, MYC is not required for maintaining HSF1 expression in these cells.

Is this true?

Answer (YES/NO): NO